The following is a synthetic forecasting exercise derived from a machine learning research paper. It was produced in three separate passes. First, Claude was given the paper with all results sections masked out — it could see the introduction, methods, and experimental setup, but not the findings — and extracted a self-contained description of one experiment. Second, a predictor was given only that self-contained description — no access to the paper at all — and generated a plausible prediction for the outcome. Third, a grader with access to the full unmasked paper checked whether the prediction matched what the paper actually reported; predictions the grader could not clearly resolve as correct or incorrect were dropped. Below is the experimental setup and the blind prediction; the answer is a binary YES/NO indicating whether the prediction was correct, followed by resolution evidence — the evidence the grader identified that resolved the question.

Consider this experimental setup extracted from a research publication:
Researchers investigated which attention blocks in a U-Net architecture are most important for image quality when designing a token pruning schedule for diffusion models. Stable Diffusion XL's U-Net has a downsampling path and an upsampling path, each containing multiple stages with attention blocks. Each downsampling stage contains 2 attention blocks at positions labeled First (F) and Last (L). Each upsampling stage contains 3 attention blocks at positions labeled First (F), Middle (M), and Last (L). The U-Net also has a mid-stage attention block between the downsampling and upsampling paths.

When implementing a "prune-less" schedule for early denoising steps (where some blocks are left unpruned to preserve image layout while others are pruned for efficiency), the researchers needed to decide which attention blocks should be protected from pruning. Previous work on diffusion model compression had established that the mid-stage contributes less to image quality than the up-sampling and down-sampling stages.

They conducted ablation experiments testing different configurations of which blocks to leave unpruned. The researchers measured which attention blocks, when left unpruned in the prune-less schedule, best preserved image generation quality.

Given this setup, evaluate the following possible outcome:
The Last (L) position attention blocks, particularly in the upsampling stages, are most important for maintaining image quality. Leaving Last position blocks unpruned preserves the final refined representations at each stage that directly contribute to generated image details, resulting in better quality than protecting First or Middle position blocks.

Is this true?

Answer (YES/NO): NO